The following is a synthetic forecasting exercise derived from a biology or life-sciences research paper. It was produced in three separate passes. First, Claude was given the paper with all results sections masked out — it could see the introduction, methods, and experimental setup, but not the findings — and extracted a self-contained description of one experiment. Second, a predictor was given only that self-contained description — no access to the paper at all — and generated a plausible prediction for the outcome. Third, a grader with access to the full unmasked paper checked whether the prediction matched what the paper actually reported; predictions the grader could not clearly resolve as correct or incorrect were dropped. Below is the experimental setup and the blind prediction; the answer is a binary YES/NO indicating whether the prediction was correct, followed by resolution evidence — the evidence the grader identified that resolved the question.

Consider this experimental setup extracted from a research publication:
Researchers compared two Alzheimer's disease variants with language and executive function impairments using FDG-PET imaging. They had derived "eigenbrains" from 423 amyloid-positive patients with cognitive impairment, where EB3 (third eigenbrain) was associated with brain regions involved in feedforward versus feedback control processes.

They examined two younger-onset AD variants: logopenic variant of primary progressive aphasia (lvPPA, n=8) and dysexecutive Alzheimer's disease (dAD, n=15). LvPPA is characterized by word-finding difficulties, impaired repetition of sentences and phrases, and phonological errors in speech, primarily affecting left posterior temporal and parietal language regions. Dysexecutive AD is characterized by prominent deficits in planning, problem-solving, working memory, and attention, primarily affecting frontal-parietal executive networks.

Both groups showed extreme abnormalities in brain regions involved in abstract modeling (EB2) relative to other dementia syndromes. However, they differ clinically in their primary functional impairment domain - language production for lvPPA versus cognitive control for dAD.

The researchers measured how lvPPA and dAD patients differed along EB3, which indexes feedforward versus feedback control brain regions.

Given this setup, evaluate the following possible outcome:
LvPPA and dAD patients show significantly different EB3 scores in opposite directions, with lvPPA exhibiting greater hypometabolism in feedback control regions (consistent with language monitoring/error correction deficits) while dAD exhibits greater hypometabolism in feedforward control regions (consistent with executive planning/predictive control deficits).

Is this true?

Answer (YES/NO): NO